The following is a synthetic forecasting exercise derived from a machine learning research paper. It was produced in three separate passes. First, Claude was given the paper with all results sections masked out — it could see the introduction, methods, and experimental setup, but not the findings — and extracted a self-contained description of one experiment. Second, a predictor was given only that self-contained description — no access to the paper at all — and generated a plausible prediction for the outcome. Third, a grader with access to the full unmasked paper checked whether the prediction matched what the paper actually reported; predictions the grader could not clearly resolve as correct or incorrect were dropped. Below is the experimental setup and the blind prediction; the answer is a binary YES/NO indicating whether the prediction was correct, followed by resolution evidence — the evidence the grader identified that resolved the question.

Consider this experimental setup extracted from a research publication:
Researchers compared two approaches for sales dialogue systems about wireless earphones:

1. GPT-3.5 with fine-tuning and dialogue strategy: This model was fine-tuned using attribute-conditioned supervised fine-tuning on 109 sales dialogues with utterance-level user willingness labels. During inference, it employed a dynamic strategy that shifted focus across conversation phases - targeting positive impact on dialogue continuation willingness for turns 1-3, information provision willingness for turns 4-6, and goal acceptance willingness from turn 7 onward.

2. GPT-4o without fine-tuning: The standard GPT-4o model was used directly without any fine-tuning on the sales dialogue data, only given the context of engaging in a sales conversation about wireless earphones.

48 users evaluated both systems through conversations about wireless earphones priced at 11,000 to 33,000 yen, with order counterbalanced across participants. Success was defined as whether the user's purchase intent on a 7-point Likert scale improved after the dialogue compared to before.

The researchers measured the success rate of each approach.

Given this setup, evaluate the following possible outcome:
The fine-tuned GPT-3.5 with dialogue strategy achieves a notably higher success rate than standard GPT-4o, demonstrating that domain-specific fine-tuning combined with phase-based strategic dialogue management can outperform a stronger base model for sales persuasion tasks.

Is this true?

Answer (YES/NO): NO